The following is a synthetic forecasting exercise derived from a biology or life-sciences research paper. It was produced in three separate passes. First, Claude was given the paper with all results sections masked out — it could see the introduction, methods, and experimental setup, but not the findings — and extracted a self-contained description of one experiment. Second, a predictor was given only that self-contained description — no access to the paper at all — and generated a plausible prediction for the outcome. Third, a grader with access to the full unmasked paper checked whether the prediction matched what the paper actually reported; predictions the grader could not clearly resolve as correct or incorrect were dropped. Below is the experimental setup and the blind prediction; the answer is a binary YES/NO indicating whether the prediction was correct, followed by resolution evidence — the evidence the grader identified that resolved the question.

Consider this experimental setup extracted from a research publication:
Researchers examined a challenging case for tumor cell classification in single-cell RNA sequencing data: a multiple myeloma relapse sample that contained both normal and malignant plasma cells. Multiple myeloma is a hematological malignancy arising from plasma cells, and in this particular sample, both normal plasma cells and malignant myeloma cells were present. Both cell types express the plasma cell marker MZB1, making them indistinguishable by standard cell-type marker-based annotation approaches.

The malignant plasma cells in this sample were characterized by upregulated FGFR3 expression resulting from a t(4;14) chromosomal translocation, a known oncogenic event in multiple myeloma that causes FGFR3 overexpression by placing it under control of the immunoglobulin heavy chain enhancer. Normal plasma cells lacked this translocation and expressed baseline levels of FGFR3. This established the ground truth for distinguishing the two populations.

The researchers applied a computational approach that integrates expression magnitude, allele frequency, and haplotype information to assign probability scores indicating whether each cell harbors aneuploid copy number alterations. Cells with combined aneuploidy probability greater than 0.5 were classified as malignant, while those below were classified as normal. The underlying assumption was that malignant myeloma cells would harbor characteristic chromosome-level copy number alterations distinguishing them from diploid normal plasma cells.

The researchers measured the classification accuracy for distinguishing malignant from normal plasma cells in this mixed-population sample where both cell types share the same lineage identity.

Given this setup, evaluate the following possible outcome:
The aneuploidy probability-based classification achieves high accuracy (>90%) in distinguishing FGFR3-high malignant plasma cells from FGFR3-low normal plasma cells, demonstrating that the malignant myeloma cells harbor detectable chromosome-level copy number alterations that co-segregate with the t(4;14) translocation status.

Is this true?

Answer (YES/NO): YES